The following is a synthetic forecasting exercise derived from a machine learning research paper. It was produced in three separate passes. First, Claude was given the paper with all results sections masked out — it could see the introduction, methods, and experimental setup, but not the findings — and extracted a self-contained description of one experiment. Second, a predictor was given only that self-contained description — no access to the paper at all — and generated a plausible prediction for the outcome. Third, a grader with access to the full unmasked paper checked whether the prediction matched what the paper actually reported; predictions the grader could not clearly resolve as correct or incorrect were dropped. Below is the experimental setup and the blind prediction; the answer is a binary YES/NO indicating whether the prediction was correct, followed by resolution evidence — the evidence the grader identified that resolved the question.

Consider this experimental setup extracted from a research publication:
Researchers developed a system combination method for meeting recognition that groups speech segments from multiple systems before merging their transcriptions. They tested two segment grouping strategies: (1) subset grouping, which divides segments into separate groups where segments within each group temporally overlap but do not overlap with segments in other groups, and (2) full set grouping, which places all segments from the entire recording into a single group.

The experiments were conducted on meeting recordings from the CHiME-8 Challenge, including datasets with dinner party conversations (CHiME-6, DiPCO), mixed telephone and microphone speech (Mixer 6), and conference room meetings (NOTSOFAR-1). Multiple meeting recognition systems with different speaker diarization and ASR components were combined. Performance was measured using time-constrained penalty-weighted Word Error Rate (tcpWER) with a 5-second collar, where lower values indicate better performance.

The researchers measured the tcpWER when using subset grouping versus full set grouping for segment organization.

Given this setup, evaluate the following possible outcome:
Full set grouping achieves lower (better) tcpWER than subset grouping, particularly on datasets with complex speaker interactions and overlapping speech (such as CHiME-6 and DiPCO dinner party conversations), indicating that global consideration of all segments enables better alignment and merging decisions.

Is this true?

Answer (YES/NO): NO